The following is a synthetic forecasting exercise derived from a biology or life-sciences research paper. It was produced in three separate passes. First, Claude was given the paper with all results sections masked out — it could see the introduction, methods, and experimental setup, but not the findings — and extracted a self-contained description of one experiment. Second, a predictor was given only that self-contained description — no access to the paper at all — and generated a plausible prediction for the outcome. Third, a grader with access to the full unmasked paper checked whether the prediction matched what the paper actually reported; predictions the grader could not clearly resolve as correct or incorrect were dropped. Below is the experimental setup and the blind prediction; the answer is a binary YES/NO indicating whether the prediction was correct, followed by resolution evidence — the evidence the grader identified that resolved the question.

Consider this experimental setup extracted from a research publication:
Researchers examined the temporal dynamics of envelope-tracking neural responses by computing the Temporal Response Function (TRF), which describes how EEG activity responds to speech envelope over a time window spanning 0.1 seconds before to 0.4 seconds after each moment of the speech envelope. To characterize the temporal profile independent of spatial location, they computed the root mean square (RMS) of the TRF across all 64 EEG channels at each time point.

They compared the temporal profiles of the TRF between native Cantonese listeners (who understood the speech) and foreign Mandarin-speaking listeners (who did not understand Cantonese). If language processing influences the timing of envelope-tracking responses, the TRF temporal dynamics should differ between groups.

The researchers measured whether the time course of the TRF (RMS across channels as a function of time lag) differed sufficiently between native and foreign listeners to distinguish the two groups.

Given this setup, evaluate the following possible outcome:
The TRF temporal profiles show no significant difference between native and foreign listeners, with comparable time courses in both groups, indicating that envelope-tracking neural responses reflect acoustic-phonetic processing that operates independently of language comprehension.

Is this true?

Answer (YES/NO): NO